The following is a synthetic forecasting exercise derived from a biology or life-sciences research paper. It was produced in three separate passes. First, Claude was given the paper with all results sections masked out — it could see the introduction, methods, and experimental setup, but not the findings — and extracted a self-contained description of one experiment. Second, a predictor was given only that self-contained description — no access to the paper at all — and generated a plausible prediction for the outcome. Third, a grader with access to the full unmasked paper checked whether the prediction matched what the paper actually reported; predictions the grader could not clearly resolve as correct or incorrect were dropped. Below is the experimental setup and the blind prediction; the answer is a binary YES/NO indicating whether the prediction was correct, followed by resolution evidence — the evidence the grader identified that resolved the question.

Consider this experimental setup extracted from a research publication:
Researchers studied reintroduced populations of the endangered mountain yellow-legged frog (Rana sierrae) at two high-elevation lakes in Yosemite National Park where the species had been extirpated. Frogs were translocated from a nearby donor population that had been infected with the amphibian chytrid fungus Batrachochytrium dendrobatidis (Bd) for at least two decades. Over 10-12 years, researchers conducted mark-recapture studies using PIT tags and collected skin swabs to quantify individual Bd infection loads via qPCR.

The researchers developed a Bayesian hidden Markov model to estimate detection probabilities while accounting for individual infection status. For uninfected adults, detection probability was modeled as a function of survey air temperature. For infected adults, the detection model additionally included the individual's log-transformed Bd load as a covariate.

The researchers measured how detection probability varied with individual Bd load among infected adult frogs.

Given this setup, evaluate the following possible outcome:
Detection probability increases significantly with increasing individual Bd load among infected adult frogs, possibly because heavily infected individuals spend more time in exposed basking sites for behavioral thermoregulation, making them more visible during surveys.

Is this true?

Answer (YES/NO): NO